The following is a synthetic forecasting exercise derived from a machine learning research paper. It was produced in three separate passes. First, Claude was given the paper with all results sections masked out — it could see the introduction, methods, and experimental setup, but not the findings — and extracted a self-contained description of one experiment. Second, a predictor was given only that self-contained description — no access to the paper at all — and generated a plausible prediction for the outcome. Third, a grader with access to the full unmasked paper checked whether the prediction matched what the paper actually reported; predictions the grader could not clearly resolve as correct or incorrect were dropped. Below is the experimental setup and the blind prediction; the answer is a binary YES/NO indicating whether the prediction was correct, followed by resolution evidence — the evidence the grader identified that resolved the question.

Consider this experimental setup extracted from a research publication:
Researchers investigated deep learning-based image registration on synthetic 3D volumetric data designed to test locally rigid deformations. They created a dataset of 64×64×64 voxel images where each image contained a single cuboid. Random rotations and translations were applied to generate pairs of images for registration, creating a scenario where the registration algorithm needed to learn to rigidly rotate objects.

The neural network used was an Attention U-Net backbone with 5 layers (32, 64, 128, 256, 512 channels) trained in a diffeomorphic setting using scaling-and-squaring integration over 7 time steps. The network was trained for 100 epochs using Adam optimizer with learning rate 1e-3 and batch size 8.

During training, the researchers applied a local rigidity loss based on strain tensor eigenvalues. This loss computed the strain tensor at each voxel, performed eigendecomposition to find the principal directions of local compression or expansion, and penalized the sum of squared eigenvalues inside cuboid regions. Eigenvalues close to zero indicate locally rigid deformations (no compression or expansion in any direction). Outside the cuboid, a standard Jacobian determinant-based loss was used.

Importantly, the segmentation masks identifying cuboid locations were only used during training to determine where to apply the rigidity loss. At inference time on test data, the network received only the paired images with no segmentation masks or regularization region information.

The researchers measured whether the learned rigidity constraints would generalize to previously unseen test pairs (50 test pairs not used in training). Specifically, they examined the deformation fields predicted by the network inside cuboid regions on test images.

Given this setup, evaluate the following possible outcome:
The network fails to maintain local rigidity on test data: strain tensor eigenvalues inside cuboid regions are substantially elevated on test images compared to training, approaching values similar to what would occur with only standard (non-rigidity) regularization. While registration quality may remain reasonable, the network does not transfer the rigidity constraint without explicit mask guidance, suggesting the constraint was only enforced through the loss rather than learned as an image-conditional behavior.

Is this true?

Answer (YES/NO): NO